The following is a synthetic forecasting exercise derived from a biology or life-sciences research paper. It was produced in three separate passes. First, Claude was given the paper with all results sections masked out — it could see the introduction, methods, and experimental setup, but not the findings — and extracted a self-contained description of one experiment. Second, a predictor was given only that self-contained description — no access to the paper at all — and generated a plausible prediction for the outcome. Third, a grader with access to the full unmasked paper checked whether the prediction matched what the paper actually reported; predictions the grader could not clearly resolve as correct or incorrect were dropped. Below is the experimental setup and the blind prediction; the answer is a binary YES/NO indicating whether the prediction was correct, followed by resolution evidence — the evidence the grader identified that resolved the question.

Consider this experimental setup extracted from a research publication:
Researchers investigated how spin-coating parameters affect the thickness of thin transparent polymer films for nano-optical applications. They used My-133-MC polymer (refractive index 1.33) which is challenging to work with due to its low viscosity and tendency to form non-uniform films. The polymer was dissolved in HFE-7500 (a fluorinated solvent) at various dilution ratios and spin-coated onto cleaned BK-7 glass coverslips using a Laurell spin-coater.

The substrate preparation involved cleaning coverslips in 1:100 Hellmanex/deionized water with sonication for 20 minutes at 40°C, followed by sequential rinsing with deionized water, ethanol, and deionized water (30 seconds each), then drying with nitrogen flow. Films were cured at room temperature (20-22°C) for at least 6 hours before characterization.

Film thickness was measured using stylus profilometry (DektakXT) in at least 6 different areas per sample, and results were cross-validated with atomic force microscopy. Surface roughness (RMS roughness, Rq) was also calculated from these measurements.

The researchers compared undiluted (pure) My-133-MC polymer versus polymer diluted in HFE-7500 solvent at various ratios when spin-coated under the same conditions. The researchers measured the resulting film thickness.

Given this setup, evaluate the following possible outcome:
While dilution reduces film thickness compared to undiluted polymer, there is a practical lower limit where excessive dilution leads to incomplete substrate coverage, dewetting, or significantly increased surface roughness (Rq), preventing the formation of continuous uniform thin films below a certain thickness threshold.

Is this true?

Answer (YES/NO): NO